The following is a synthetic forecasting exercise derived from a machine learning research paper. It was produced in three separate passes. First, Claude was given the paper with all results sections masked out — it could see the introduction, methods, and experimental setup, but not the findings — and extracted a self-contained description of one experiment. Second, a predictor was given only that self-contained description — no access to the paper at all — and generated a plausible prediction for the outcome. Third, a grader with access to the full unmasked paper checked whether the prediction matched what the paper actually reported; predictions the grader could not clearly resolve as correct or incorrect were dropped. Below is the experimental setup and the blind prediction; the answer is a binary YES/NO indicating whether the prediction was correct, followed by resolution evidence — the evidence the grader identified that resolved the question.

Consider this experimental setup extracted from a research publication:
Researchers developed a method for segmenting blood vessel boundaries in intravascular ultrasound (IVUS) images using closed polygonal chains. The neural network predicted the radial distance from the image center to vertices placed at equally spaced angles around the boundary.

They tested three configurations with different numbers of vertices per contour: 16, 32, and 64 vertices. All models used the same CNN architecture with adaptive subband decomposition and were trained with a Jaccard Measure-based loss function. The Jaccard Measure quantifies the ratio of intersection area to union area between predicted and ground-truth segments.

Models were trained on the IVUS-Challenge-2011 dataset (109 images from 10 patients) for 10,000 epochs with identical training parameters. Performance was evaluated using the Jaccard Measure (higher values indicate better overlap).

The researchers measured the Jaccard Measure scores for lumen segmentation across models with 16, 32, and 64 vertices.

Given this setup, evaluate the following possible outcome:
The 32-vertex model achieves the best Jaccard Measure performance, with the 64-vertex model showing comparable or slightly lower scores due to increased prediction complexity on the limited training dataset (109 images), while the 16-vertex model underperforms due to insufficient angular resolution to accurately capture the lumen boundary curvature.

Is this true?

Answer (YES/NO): NO